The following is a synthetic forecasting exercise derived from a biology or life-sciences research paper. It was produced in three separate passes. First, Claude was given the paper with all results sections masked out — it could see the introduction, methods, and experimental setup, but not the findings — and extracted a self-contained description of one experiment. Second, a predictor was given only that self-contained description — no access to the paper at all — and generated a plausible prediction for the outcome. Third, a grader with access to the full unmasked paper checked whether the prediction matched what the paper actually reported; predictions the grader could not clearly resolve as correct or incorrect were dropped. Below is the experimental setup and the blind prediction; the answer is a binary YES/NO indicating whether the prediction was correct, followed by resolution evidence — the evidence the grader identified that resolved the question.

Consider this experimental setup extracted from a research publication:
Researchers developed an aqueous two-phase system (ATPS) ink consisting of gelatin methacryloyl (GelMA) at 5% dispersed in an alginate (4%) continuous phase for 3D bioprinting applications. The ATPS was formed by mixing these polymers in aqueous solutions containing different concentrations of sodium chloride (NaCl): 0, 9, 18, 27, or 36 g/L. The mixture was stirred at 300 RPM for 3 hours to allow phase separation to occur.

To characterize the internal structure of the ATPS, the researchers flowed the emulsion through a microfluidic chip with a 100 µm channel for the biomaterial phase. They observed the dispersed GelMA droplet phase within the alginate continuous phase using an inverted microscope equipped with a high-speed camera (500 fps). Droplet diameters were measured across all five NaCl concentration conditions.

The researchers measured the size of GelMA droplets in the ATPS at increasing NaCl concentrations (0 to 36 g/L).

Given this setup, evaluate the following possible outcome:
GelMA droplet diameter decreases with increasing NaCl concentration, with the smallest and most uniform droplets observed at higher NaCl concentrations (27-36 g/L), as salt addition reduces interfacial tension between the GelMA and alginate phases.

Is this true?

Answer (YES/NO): NO